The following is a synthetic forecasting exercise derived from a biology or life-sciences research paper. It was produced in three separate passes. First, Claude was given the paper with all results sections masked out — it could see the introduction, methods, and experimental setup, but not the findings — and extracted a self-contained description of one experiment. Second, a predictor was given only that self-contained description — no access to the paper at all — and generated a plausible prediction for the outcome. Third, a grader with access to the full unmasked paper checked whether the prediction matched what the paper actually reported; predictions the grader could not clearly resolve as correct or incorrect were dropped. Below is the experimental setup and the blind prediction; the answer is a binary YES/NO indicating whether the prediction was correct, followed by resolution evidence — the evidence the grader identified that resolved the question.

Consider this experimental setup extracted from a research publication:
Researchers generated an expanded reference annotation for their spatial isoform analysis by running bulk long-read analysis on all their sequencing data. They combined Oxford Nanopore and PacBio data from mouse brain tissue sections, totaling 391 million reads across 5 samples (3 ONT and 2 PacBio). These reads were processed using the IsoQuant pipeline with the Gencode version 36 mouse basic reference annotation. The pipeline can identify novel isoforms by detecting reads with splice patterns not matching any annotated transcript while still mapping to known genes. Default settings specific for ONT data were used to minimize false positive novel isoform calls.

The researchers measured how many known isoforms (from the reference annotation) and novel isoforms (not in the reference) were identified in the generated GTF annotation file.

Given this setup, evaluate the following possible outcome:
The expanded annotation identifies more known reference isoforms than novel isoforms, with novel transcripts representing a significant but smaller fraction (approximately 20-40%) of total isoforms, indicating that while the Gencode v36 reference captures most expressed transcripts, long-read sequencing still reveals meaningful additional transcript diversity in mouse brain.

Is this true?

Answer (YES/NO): NO